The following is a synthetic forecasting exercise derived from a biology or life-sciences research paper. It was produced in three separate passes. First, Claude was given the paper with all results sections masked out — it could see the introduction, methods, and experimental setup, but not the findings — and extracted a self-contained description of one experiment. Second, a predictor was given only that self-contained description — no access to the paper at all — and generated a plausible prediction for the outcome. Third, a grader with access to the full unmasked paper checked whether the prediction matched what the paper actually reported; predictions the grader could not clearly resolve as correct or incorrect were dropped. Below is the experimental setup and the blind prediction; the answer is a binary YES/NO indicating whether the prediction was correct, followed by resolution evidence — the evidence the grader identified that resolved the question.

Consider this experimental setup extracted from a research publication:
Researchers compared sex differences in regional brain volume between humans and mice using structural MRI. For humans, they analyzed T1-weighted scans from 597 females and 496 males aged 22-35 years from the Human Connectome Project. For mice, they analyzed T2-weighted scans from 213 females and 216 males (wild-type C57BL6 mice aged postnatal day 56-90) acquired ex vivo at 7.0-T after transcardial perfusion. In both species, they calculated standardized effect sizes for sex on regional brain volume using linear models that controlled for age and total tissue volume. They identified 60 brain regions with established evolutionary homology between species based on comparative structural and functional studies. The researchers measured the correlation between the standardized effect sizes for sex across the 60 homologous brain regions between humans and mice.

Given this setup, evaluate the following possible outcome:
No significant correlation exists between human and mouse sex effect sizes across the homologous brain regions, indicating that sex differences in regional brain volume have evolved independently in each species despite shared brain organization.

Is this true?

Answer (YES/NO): NO